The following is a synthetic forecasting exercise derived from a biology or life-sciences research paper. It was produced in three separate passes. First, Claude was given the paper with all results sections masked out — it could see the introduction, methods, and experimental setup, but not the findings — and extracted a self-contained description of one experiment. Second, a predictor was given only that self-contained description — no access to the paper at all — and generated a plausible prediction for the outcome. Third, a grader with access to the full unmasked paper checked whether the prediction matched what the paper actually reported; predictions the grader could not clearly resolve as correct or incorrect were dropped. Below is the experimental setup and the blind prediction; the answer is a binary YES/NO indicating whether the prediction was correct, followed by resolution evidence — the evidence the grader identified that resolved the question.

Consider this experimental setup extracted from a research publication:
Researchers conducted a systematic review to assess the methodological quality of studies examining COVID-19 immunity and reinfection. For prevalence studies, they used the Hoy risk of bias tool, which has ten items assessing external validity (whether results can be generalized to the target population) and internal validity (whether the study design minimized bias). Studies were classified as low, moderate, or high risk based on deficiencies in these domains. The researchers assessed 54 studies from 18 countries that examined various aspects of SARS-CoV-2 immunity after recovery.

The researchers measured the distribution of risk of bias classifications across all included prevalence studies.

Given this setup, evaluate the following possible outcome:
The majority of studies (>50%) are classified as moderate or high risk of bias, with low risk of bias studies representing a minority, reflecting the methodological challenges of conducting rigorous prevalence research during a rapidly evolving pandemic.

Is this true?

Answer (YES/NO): YES